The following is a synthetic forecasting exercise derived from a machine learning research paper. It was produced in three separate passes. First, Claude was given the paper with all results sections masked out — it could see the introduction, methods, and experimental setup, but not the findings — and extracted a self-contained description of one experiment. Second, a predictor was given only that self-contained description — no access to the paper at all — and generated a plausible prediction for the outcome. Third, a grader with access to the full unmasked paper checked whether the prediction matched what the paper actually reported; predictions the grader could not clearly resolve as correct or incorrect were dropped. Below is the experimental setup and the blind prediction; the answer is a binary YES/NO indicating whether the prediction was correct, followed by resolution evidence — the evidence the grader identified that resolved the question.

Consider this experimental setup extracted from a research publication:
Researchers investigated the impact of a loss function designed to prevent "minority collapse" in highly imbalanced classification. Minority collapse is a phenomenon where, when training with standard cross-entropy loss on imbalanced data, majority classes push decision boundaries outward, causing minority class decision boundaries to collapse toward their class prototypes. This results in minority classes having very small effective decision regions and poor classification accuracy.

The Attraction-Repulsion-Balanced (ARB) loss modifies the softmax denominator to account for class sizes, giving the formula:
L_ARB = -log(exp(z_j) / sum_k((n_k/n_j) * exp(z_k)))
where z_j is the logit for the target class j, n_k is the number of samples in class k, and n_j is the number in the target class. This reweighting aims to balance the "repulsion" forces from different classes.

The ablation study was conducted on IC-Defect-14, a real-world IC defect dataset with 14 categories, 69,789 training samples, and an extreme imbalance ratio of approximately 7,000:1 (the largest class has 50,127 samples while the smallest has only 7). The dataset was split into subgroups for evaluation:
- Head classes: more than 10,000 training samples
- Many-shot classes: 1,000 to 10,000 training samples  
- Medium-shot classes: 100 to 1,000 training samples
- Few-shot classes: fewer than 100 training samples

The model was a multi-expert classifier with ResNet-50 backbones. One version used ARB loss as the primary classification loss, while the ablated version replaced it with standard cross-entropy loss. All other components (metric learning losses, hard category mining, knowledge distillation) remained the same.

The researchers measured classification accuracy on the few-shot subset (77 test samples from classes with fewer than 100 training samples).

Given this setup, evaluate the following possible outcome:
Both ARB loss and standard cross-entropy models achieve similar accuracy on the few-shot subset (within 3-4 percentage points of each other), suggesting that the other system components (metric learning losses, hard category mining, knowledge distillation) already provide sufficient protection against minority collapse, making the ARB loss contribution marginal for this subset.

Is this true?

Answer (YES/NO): NO